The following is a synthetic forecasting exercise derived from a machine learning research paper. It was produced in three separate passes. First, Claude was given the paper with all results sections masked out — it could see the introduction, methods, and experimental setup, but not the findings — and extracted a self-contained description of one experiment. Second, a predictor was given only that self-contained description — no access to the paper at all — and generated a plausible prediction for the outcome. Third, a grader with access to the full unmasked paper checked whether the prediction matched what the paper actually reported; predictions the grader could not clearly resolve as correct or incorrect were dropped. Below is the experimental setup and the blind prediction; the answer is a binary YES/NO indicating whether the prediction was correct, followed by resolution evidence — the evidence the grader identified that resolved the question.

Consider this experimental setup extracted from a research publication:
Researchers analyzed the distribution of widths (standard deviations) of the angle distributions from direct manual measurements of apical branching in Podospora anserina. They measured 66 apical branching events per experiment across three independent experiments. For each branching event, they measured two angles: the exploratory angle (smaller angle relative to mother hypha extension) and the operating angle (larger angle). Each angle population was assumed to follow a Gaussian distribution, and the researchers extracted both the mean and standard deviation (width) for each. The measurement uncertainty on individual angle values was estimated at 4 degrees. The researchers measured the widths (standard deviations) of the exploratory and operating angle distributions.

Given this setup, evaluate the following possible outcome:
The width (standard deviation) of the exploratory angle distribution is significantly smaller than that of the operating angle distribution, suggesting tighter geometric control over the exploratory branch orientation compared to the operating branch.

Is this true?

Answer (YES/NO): NO